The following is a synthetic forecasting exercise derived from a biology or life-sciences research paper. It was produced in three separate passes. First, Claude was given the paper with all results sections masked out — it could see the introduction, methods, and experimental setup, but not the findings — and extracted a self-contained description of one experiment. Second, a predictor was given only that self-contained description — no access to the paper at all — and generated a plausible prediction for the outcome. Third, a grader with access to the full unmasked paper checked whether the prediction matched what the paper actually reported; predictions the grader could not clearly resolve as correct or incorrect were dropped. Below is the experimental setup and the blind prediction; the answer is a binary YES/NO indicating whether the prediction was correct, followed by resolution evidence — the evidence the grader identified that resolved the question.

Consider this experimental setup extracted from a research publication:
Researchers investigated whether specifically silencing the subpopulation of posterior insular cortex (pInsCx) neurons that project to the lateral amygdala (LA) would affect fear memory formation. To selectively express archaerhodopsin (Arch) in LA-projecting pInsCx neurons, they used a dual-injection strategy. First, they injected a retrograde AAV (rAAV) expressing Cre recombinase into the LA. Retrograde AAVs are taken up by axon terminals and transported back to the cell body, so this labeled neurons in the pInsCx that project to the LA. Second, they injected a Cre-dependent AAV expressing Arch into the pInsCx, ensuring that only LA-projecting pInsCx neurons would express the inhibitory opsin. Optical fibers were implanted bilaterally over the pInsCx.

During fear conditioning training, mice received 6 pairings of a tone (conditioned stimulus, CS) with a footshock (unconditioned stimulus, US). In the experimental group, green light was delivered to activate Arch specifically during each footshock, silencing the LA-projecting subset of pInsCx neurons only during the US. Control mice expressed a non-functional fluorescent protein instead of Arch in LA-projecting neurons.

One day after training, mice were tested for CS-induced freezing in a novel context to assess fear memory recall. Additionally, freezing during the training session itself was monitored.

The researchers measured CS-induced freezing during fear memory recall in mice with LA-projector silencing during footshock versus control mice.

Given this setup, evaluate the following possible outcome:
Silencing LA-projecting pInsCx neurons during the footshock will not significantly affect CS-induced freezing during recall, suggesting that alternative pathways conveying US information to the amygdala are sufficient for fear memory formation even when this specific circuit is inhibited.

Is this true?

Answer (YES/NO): NO